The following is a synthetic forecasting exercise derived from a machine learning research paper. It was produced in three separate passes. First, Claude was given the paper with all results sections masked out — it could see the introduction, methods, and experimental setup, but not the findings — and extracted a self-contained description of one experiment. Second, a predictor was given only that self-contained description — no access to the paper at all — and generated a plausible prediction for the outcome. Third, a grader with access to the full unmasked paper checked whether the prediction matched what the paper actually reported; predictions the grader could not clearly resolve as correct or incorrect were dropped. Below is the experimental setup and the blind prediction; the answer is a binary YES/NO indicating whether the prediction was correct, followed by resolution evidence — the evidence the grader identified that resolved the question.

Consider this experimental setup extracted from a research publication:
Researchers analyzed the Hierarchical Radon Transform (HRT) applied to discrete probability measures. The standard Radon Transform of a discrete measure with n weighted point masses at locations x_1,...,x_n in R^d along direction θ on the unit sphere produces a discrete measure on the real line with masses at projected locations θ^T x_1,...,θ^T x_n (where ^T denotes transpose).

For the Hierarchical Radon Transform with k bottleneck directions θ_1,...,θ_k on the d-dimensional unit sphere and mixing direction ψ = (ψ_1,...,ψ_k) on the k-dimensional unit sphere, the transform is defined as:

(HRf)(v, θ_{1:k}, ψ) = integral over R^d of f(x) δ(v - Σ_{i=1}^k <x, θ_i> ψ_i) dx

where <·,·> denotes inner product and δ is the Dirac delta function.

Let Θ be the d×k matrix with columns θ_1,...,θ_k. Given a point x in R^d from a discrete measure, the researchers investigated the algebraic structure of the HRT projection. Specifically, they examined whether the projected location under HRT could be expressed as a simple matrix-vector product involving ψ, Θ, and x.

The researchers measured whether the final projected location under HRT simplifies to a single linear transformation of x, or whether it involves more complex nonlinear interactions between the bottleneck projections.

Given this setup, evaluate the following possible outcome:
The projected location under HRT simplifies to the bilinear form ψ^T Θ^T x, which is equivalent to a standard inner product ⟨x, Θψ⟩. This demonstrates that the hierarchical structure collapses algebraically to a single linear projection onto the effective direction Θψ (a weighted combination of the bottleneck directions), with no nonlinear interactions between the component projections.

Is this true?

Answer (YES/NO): YES